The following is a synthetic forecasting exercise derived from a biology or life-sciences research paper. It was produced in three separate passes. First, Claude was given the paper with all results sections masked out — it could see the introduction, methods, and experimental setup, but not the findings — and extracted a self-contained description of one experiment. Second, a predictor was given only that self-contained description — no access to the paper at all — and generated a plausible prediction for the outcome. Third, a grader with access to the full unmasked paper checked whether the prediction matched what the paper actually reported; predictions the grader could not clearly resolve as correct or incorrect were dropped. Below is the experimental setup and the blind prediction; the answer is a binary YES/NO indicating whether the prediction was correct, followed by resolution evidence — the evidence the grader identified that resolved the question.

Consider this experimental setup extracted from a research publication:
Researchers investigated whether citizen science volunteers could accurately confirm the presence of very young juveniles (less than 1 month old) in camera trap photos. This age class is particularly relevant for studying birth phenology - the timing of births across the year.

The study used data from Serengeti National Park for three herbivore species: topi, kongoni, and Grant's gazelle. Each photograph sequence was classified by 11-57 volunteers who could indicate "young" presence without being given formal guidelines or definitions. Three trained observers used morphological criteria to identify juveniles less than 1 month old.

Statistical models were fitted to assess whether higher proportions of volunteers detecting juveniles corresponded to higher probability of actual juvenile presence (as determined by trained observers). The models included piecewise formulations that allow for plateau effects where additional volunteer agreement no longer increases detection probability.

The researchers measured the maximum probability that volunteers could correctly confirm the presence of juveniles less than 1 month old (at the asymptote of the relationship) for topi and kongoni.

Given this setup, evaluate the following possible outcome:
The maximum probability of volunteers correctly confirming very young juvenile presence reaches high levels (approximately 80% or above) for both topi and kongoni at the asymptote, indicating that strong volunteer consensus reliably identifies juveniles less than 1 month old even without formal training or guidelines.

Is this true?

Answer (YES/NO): NO